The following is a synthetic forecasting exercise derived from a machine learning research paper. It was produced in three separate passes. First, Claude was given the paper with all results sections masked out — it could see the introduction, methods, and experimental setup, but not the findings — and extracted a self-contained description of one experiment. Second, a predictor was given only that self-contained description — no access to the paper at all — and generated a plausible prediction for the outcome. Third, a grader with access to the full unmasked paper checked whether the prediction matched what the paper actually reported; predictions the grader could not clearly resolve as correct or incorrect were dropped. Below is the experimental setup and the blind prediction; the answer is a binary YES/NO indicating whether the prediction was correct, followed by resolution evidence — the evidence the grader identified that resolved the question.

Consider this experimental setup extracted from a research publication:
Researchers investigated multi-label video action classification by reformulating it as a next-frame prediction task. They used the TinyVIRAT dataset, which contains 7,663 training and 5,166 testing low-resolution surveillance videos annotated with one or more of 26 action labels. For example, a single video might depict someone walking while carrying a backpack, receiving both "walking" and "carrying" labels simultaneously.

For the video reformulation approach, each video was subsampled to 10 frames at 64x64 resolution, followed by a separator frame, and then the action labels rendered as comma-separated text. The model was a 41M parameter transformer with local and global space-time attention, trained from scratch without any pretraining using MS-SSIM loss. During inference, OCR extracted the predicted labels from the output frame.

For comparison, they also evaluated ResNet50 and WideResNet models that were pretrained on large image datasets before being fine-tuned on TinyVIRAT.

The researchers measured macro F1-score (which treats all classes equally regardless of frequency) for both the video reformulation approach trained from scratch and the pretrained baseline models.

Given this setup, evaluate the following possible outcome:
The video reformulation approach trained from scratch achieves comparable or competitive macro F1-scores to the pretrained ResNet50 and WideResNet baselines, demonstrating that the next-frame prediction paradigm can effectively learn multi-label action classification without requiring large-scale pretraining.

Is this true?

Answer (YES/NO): YES